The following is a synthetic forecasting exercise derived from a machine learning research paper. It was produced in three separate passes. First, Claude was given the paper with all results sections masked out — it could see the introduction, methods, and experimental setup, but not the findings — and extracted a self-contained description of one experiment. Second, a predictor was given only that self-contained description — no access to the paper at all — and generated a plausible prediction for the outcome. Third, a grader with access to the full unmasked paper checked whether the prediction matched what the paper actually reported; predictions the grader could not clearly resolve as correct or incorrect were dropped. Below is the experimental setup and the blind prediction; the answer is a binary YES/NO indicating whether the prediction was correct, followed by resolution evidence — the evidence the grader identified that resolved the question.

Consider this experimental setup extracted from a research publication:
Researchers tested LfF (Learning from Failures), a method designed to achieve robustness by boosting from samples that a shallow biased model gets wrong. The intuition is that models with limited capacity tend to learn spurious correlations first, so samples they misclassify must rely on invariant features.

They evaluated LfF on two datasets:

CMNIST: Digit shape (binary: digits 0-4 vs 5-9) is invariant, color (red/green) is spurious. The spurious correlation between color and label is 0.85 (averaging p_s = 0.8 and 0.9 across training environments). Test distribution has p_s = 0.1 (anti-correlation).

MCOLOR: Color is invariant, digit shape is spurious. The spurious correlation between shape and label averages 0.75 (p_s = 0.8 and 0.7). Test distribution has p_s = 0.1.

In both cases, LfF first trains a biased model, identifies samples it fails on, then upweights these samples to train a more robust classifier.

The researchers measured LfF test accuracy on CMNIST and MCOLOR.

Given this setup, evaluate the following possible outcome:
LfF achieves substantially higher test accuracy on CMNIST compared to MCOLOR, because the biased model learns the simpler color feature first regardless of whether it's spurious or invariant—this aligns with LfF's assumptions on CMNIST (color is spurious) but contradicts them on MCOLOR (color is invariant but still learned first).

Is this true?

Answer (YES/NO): NO